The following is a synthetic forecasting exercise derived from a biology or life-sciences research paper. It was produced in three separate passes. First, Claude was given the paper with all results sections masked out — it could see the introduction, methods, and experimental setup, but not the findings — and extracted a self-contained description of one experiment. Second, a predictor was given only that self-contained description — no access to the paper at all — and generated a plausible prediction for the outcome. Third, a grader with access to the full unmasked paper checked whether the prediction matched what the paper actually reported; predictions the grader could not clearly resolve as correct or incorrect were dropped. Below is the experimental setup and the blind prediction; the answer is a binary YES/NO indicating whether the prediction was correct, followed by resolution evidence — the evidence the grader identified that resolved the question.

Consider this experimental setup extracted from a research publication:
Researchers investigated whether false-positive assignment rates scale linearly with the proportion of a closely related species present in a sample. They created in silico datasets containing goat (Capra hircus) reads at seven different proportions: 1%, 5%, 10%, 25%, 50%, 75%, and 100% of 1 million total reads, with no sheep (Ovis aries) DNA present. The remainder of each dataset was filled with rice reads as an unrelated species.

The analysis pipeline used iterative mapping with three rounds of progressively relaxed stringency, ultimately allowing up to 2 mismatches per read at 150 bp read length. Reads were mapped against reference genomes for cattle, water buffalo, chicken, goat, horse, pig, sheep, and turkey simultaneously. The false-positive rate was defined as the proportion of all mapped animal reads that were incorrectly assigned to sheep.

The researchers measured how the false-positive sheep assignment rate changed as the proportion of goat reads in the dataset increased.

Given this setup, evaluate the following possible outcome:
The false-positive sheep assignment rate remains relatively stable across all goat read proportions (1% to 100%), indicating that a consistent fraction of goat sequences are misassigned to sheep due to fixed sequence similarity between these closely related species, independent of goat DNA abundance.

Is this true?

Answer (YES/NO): YES